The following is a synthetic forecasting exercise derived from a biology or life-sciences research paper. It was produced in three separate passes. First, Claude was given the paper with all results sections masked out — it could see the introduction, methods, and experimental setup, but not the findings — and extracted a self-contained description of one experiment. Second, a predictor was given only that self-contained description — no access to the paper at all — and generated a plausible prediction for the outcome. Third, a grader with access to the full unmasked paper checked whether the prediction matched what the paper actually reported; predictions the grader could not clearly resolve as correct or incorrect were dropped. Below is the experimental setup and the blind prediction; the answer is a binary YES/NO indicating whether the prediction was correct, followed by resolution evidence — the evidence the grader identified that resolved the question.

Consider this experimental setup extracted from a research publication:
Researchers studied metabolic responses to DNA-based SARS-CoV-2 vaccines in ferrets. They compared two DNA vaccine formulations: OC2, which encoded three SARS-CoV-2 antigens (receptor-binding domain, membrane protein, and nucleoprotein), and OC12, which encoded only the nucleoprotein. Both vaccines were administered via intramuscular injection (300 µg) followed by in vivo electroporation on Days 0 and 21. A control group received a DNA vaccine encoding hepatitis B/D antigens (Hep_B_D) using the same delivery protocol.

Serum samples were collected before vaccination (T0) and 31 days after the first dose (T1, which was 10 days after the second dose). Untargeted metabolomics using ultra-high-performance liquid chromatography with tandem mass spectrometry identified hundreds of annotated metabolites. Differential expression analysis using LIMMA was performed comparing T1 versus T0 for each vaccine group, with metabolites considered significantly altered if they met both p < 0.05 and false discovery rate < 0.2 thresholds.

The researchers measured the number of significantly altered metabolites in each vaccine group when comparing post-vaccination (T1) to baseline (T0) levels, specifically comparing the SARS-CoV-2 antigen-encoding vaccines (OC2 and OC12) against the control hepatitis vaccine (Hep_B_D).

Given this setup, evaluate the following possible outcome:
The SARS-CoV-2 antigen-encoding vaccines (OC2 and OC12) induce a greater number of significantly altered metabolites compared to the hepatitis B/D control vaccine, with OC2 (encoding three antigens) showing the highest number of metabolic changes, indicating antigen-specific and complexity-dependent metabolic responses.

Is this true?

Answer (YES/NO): NO